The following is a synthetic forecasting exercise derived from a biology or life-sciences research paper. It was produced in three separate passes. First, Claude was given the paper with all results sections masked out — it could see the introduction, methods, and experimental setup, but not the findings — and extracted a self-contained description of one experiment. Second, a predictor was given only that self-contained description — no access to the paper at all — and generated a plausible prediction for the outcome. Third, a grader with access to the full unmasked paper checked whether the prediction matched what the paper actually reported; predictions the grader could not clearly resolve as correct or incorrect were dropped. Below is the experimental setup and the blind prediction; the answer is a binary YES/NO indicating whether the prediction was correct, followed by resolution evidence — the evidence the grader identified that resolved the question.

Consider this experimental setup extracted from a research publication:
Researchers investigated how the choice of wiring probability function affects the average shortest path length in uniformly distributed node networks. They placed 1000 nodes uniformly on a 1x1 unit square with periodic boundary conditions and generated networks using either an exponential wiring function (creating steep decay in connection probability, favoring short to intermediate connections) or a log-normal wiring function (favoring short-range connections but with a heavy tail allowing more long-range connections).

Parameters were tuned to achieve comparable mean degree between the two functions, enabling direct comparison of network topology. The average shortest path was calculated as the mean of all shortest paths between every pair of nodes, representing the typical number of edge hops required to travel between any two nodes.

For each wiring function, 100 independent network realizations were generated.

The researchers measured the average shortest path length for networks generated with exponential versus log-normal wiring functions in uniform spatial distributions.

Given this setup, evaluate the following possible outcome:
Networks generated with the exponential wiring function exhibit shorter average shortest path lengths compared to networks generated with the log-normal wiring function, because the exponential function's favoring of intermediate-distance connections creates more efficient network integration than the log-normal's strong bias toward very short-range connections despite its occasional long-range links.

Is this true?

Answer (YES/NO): NO